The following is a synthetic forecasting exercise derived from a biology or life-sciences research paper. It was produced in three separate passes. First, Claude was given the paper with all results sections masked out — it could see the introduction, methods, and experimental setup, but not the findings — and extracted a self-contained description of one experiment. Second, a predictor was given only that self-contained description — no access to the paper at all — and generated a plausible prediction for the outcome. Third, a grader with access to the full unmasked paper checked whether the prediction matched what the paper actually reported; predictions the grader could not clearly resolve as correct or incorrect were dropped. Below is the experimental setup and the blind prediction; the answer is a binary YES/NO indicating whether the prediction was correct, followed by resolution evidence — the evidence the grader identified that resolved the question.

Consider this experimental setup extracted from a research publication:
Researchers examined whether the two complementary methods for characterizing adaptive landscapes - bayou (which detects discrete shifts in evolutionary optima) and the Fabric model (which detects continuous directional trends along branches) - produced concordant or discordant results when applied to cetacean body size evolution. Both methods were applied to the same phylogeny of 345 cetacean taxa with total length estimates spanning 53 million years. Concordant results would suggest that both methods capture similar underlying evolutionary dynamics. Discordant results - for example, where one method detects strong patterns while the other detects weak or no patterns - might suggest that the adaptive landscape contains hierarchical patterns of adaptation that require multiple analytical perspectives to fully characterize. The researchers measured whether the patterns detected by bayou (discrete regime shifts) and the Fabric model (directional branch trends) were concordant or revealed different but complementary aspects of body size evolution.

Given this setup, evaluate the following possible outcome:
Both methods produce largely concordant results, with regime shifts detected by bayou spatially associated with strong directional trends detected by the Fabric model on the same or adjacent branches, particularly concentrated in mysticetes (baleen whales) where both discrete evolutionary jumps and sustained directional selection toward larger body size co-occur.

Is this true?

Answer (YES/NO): NO